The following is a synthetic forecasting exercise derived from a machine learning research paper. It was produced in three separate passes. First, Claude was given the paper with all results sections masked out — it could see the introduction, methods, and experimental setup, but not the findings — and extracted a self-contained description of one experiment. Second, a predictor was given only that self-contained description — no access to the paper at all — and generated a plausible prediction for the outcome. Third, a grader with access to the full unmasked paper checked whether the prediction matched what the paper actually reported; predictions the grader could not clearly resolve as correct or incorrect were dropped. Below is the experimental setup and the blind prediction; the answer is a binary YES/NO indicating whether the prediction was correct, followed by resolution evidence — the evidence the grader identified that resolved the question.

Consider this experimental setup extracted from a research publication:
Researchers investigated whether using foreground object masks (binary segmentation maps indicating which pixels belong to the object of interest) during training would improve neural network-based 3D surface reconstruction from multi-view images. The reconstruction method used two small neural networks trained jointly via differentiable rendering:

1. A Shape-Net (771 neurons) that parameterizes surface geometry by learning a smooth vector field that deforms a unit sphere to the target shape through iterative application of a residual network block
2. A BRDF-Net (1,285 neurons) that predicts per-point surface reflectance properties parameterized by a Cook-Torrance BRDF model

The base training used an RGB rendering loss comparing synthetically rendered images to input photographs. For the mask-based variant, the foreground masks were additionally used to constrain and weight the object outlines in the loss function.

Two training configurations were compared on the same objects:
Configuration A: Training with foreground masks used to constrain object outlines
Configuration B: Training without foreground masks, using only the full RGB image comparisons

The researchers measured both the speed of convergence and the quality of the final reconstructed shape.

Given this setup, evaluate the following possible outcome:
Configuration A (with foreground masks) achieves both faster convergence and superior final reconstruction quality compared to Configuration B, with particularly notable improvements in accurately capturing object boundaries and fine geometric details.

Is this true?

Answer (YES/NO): NO